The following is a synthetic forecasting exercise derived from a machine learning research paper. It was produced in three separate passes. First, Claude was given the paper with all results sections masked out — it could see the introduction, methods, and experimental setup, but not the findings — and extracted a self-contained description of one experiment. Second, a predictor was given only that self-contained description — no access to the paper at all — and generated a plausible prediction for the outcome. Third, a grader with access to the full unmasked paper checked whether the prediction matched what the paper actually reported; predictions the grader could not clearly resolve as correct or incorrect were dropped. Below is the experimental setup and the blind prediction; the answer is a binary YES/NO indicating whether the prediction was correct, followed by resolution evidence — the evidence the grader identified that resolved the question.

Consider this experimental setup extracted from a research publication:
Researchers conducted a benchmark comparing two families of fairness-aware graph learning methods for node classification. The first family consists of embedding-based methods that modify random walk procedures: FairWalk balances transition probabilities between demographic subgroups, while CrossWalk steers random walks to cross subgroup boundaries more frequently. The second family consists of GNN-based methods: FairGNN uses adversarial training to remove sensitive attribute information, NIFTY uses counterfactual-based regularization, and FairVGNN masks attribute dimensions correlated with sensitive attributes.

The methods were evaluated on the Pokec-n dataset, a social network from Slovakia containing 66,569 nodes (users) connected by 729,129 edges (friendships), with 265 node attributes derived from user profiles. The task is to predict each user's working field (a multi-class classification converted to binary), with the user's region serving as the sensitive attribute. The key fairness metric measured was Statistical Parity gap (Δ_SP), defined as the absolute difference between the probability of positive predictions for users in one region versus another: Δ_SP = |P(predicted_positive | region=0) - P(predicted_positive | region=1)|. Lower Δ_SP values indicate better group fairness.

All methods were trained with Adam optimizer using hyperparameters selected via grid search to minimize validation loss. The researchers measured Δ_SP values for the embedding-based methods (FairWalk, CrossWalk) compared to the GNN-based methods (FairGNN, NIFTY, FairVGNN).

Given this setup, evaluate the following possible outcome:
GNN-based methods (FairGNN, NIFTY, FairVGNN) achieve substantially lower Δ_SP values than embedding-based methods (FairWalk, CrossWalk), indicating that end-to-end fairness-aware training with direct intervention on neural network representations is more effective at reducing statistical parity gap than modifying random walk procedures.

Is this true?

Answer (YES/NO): NO